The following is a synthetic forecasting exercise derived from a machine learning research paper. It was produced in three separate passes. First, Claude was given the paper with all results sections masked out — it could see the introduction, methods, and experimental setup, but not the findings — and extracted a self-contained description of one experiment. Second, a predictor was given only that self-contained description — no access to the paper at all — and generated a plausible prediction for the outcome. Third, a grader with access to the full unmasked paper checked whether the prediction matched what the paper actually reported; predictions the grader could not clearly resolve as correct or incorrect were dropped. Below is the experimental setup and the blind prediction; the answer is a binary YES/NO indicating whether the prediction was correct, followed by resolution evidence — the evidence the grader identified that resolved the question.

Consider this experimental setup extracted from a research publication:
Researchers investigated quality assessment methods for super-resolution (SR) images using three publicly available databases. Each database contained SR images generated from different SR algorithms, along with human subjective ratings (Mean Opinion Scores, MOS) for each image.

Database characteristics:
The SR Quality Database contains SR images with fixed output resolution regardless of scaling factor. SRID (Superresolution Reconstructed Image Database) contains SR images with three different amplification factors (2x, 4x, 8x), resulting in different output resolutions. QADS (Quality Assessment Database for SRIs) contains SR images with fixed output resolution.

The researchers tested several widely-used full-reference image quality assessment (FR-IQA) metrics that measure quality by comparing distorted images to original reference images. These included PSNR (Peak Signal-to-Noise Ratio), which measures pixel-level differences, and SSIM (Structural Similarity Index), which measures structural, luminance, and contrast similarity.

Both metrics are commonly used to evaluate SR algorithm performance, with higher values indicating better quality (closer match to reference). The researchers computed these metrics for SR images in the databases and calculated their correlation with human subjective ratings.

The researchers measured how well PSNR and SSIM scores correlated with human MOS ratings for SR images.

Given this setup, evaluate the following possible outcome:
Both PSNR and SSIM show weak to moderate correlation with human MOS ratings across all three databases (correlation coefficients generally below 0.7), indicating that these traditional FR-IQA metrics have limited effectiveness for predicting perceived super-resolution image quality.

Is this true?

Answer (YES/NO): NO